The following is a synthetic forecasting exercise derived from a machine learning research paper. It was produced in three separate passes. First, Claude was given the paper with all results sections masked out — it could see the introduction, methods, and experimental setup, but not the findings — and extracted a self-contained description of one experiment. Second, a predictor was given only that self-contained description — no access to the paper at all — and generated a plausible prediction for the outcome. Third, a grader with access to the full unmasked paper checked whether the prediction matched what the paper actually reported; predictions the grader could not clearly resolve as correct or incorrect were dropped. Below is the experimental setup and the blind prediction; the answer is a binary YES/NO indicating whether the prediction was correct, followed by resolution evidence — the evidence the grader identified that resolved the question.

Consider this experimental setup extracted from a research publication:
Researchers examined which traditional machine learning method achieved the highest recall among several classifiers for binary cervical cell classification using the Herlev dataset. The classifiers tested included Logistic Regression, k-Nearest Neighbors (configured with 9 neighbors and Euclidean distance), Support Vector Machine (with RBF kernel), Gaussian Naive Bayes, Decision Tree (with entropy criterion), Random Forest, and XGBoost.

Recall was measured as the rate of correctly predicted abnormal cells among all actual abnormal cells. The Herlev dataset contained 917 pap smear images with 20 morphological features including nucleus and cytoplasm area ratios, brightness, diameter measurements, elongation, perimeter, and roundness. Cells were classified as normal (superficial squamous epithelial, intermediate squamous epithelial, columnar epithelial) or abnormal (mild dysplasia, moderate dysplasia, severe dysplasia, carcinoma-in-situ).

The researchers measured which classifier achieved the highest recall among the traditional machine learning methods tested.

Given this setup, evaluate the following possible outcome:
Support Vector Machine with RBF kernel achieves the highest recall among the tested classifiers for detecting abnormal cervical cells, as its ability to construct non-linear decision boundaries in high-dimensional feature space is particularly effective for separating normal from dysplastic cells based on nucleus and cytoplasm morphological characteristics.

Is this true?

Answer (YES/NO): NO